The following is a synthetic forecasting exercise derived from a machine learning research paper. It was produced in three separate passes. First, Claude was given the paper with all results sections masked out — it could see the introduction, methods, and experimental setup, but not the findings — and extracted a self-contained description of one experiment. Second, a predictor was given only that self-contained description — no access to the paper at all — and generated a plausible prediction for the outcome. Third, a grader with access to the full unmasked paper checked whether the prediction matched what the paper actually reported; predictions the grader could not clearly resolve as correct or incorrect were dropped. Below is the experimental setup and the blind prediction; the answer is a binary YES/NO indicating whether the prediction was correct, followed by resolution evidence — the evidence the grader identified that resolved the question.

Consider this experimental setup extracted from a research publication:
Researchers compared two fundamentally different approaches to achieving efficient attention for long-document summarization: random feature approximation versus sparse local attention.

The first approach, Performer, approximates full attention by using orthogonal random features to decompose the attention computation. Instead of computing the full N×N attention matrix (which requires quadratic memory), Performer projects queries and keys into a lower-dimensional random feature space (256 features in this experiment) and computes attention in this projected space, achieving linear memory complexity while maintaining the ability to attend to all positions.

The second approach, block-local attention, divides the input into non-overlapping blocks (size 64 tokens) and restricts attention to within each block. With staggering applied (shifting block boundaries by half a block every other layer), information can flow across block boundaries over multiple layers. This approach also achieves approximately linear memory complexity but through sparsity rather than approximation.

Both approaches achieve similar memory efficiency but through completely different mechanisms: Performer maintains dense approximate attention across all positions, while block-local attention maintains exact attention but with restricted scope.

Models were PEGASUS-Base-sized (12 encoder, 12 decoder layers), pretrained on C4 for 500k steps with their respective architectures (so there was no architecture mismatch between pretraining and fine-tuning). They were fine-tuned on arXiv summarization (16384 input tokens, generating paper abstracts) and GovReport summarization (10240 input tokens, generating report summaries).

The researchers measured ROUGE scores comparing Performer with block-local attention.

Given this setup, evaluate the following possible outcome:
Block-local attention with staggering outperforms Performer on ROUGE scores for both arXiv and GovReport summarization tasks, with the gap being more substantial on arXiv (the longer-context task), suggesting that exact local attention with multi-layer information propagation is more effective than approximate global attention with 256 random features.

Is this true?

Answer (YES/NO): NO